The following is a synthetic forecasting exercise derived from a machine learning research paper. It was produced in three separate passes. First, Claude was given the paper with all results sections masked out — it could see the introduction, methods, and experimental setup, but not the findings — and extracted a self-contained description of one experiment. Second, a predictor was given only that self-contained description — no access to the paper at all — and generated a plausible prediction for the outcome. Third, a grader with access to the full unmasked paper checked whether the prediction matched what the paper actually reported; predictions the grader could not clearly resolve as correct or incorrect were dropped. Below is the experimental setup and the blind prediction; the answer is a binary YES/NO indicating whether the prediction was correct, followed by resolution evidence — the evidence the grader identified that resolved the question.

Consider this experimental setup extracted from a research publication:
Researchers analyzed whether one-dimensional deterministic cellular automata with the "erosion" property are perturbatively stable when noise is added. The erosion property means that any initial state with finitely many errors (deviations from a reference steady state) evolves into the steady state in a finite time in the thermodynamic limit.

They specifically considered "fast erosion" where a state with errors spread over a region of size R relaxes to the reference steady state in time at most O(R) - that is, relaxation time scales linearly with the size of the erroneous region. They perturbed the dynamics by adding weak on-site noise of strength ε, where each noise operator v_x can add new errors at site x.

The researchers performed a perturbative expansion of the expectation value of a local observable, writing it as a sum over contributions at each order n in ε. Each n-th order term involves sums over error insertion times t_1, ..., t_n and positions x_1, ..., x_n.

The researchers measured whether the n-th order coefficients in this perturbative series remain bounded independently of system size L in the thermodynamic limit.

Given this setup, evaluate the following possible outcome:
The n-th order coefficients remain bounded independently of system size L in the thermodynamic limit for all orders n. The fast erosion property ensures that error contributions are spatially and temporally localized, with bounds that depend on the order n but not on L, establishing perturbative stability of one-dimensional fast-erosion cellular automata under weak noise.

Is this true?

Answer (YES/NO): YES